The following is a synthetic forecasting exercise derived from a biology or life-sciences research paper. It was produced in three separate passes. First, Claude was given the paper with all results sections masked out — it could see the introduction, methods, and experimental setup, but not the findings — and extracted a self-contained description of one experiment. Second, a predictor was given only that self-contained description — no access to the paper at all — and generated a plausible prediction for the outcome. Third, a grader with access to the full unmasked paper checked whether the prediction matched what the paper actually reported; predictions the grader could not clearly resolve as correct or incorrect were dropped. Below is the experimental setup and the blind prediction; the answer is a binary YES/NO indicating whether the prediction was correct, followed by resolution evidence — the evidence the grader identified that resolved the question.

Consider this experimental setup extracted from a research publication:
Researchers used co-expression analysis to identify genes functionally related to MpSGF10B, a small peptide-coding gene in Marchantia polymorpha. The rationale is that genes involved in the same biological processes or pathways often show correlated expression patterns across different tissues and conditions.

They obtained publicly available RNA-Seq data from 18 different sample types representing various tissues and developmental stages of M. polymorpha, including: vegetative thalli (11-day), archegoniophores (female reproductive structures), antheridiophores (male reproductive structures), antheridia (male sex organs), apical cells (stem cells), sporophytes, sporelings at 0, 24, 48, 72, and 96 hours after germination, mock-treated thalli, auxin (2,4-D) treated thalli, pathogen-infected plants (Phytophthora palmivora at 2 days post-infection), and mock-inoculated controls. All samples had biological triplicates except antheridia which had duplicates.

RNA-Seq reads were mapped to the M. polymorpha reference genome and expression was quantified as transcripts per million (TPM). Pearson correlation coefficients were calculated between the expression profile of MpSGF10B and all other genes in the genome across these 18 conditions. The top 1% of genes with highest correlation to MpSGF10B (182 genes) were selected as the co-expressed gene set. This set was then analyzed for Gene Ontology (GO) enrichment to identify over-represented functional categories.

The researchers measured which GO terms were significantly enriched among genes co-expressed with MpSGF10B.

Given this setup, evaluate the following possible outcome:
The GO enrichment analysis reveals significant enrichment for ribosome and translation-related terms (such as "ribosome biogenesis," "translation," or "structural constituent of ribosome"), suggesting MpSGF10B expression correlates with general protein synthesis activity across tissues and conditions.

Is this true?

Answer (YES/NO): NO